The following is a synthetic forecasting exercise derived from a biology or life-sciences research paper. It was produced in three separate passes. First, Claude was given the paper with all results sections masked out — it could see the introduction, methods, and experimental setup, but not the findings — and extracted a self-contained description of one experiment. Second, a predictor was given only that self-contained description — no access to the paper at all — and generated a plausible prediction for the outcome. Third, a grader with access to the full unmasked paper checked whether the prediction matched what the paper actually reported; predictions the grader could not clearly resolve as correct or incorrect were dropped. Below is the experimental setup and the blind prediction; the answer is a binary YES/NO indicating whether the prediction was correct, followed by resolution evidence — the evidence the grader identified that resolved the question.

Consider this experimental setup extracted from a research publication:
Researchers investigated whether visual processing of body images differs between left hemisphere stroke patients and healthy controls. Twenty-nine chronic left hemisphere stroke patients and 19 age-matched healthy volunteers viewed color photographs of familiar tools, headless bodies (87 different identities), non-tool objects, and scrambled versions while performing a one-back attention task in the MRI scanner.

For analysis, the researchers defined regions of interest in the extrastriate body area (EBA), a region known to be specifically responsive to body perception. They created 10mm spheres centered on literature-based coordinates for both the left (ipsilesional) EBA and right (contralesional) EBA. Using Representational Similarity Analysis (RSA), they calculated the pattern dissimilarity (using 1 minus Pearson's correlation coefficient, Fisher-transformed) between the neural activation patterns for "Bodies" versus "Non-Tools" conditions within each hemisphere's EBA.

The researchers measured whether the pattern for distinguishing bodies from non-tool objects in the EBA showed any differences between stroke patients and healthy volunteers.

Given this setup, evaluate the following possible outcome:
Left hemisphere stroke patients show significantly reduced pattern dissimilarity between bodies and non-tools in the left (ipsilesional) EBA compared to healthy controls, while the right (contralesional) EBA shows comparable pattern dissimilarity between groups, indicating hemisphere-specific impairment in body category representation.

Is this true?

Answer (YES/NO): NO